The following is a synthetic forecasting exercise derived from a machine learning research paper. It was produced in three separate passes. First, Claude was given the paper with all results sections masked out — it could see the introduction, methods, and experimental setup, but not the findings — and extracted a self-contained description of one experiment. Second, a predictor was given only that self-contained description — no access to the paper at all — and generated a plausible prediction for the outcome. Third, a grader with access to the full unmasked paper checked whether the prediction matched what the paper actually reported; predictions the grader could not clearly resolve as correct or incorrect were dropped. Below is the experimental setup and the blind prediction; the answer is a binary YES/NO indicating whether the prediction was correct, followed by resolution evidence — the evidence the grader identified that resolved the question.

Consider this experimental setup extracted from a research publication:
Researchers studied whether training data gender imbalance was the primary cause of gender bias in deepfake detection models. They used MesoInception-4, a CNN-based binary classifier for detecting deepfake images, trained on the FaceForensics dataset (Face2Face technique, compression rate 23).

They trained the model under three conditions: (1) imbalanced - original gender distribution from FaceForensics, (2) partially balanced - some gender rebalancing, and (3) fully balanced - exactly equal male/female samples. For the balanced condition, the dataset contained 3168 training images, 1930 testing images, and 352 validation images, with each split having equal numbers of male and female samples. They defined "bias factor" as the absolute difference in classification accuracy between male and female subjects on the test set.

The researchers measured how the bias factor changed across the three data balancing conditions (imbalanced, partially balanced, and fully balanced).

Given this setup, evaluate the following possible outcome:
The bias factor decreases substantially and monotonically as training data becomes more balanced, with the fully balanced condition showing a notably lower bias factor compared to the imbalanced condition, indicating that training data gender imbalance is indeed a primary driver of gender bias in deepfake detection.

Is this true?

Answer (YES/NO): NO